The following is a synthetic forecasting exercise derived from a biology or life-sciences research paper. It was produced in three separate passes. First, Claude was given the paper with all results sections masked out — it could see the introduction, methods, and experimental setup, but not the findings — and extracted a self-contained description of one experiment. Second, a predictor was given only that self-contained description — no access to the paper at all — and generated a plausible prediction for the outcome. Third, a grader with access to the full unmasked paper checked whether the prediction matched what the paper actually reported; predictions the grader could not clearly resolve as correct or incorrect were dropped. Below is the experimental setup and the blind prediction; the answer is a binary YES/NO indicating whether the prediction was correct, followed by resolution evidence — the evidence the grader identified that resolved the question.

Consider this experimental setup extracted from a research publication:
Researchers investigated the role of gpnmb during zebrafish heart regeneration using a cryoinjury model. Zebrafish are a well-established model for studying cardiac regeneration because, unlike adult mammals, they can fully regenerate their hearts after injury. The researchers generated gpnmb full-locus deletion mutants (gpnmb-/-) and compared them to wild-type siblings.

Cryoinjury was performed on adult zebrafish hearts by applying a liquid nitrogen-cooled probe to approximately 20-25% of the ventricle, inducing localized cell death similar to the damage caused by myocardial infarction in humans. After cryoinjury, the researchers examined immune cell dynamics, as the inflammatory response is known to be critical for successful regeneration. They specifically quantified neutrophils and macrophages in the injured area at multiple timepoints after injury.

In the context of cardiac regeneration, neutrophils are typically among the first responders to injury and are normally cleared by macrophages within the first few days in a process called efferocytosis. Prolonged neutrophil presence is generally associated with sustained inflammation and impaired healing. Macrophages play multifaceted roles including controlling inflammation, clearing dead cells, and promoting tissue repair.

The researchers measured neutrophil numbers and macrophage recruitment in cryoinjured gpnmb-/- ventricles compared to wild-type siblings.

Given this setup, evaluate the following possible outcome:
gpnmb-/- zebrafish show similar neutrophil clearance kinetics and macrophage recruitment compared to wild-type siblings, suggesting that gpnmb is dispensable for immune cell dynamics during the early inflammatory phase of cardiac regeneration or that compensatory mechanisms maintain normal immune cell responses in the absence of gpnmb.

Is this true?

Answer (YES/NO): NO